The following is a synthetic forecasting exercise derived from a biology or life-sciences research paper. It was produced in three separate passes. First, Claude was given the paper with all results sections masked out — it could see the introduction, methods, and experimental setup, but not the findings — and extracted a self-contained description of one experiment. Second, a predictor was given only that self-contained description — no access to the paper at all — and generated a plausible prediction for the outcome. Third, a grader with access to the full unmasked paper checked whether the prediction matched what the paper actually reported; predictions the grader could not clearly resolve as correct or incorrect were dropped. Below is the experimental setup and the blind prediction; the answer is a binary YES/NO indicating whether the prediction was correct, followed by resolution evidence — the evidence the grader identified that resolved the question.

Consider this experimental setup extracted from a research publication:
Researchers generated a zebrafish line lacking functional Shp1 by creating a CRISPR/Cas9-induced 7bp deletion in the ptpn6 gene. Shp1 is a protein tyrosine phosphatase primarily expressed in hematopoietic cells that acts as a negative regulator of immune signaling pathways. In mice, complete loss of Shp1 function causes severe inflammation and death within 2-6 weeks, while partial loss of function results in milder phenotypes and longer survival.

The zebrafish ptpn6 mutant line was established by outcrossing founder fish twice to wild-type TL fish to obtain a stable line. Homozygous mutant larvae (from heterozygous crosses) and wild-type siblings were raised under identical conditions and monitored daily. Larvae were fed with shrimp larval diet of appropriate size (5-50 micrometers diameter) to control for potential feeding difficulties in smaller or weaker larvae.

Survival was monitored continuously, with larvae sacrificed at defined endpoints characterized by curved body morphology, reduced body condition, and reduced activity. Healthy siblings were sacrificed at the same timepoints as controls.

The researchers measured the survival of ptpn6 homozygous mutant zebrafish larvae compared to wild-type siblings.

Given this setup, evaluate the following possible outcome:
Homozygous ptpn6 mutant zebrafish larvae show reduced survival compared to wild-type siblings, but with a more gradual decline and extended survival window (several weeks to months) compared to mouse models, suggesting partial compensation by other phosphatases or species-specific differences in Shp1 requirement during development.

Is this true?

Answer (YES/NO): NO